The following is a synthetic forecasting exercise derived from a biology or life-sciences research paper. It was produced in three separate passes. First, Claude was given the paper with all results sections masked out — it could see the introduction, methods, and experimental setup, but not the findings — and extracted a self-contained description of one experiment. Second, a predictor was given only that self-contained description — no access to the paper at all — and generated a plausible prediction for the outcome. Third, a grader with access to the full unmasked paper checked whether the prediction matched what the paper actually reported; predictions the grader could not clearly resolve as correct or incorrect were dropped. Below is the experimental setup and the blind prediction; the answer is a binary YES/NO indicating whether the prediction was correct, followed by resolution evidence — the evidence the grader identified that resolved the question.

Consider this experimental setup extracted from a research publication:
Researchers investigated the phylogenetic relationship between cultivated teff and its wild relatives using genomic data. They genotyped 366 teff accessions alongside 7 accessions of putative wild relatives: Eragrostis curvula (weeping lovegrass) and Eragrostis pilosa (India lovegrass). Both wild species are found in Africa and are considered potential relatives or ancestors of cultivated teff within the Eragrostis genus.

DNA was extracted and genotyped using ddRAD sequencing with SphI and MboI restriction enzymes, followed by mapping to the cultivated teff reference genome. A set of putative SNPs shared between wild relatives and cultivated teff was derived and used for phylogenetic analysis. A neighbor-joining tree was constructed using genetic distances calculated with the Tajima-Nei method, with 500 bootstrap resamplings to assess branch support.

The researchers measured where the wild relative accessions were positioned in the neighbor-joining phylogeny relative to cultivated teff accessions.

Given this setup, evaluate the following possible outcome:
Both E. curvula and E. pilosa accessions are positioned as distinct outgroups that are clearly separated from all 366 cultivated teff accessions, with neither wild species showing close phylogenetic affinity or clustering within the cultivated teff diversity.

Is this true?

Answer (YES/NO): NO